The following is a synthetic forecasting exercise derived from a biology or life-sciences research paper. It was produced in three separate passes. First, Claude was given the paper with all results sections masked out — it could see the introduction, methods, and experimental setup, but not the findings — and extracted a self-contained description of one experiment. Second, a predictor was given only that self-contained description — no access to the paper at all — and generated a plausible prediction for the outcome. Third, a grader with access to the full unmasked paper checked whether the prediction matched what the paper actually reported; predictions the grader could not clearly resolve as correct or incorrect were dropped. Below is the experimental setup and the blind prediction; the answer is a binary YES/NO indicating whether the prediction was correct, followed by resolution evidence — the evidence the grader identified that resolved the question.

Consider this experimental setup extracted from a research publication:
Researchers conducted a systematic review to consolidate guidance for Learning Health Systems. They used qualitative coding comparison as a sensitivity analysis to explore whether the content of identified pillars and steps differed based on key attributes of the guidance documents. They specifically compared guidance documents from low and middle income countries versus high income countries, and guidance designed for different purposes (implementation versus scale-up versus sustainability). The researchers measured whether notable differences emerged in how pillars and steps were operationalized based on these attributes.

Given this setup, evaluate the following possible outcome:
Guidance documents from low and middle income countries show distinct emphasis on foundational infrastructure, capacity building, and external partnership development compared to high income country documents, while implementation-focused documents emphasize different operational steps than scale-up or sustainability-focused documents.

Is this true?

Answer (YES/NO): NO